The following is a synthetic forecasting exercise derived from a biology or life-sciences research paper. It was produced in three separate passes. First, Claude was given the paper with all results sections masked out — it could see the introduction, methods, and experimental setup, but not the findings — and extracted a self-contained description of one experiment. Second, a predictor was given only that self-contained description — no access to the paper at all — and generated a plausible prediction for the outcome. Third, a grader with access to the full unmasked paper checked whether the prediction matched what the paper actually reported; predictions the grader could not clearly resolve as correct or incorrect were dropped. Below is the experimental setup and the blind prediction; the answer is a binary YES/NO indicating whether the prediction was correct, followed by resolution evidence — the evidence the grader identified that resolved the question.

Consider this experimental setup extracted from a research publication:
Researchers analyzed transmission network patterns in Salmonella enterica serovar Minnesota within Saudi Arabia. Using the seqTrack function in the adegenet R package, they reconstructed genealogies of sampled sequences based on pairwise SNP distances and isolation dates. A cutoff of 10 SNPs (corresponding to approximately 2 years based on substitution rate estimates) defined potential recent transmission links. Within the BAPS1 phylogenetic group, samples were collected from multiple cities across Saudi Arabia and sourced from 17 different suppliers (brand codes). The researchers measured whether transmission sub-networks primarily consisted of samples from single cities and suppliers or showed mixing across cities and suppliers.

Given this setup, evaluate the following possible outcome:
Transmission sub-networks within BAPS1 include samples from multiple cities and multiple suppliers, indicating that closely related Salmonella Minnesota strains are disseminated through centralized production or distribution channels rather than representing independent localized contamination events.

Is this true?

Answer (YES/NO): YES